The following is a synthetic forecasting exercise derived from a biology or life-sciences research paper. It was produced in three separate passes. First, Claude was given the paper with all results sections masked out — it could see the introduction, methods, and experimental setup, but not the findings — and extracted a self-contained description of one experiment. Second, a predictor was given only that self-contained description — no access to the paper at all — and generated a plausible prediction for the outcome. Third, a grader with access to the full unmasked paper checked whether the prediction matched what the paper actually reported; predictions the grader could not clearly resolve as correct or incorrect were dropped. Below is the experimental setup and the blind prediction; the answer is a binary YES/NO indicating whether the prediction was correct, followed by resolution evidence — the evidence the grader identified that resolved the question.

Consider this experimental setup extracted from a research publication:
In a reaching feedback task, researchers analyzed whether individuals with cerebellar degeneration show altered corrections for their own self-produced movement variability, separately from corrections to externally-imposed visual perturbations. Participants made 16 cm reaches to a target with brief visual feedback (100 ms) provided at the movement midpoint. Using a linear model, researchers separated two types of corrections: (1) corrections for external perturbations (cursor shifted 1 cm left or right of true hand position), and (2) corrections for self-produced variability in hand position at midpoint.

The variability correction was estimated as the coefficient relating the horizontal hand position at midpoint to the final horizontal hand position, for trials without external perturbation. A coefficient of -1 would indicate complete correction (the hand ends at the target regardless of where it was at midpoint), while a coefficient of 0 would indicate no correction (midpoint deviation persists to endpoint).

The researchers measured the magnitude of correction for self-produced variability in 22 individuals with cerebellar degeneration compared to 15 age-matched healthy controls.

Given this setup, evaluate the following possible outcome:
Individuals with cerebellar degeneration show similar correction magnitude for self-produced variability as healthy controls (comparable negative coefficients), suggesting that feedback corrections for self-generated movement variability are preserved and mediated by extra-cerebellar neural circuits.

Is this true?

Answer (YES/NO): YES